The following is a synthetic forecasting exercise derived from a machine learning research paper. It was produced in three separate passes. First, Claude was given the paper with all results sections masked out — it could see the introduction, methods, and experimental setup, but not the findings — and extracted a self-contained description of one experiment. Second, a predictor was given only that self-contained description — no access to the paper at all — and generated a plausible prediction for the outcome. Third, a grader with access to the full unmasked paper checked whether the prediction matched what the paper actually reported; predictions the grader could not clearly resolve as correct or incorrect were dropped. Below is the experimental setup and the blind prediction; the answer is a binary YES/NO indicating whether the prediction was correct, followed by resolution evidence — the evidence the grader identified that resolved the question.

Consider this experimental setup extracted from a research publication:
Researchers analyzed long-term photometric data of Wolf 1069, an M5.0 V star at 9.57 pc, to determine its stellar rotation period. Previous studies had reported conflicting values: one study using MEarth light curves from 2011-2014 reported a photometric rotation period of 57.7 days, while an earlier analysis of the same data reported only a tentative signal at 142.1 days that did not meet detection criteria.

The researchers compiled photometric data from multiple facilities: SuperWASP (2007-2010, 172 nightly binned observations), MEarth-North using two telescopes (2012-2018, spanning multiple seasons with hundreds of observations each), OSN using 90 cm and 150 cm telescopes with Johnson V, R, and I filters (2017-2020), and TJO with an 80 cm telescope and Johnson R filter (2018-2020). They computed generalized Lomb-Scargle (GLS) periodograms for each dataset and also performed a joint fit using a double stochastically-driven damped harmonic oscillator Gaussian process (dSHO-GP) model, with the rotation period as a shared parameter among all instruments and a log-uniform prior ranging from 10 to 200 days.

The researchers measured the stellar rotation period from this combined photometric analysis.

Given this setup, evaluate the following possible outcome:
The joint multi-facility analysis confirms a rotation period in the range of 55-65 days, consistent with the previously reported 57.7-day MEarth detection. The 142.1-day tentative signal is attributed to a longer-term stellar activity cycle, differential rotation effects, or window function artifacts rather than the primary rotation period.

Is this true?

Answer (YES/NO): NO